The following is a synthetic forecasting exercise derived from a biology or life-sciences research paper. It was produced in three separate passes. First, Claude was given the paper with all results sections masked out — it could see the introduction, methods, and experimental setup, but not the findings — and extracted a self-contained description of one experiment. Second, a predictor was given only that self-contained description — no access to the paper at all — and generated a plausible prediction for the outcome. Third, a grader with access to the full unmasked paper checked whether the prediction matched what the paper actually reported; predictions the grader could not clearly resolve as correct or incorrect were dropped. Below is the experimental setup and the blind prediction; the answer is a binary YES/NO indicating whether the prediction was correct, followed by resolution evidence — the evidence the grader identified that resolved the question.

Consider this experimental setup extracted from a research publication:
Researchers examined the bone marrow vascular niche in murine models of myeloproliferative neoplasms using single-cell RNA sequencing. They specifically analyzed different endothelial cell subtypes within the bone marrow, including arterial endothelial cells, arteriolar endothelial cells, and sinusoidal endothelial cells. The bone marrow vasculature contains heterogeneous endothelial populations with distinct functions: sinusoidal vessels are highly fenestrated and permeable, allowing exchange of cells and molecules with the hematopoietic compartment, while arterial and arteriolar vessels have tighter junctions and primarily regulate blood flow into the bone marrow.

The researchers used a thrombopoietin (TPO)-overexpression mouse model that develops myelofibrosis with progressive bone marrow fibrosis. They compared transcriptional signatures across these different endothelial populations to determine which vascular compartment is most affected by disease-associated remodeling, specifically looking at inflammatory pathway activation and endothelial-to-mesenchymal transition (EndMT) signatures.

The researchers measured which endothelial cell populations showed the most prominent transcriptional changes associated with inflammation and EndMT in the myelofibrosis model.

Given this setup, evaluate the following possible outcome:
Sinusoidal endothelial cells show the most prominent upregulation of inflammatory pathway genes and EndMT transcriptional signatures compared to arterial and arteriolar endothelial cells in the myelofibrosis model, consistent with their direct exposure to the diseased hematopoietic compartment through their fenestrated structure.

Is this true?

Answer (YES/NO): NO